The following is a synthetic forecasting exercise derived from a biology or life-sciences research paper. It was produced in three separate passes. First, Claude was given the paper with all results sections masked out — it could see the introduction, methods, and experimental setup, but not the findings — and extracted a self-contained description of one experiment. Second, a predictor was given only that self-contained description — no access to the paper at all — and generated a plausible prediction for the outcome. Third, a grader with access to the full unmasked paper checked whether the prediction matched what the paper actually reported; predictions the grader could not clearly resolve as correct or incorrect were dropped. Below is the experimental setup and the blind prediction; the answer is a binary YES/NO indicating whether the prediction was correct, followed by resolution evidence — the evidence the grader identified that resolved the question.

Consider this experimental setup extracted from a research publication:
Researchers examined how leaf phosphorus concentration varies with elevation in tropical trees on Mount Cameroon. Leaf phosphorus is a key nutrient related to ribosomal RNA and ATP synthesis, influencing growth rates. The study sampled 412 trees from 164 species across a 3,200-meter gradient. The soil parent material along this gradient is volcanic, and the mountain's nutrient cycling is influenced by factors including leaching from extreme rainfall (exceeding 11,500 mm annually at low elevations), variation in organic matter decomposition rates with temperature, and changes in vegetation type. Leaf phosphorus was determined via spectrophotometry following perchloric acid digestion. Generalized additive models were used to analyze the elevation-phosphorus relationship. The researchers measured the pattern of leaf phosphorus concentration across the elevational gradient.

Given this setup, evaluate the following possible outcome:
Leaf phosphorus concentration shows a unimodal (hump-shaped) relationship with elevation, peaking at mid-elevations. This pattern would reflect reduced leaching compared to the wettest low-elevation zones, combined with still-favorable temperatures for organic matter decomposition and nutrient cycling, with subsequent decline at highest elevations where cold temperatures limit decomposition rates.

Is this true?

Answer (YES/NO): YES